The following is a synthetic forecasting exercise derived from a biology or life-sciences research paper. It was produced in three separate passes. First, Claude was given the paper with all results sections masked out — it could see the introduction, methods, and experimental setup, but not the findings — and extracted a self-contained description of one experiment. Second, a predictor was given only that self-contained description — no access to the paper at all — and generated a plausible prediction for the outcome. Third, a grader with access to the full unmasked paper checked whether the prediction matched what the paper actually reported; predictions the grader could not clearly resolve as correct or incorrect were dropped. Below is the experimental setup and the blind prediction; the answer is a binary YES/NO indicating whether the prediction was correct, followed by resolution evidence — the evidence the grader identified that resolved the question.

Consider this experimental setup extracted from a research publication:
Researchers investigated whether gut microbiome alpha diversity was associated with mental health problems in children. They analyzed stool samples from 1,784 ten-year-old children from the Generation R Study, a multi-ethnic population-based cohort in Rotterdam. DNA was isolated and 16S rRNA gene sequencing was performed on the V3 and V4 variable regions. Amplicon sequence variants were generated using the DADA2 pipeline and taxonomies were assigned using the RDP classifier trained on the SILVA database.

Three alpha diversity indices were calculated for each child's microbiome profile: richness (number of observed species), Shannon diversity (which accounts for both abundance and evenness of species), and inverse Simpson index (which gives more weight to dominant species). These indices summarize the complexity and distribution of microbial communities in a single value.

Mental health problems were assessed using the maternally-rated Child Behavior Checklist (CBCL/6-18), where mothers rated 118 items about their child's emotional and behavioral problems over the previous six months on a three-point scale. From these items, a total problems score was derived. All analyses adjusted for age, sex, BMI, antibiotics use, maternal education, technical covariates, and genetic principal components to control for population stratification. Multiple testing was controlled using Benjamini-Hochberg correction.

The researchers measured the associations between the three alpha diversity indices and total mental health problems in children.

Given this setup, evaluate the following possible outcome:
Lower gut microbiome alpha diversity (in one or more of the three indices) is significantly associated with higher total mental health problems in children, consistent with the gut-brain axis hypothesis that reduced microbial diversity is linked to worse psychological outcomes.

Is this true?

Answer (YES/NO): NO